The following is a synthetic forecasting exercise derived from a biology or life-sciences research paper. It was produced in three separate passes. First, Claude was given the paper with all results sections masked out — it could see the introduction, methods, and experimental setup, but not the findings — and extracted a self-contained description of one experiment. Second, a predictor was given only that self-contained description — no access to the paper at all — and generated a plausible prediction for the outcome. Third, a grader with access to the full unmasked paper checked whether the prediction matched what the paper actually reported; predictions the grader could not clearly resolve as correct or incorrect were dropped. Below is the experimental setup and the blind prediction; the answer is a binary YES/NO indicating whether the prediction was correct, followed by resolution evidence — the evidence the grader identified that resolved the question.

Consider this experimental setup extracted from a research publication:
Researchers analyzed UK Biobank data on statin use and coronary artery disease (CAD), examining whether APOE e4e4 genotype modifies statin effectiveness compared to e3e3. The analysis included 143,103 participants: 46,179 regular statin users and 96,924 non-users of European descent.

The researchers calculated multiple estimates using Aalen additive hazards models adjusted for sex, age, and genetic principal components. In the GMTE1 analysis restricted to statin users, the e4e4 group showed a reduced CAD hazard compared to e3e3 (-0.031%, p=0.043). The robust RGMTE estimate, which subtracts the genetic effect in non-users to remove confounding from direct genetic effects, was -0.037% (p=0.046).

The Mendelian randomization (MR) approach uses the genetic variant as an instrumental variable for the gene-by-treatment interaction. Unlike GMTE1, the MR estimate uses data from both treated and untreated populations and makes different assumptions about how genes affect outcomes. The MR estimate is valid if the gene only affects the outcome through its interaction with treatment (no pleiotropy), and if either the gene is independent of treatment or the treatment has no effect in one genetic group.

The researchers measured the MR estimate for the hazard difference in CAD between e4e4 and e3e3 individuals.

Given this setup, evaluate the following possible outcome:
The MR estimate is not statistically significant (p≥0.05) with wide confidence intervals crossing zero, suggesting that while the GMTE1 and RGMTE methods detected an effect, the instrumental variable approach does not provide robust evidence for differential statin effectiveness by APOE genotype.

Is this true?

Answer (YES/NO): YES